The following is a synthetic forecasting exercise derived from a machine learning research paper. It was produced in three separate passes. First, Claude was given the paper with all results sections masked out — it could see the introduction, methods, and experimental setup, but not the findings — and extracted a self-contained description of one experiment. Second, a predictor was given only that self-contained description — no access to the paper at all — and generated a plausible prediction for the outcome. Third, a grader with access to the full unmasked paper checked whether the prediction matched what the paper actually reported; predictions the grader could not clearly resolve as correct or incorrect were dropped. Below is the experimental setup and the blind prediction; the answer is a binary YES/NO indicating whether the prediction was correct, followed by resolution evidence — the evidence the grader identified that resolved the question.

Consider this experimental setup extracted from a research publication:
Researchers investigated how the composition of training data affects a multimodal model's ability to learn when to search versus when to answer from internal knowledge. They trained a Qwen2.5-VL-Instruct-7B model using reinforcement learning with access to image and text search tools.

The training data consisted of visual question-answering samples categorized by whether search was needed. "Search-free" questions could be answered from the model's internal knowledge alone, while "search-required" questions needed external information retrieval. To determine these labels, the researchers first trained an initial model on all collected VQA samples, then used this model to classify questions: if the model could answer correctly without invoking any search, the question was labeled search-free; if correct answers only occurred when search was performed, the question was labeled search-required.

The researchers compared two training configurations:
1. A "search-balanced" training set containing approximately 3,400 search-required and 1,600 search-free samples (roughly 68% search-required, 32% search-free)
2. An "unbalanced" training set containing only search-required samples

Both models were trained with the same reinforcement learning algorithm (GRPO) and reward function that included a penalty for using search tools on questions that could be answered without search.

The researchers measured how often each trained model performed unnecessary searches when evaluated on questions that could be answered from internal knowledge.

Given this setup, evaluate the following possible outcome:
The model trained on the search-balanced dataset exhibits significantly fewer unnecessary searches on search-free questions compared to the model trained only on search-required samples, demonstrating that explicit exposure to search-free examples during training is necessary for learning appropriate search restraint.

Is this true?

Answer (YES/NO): YES